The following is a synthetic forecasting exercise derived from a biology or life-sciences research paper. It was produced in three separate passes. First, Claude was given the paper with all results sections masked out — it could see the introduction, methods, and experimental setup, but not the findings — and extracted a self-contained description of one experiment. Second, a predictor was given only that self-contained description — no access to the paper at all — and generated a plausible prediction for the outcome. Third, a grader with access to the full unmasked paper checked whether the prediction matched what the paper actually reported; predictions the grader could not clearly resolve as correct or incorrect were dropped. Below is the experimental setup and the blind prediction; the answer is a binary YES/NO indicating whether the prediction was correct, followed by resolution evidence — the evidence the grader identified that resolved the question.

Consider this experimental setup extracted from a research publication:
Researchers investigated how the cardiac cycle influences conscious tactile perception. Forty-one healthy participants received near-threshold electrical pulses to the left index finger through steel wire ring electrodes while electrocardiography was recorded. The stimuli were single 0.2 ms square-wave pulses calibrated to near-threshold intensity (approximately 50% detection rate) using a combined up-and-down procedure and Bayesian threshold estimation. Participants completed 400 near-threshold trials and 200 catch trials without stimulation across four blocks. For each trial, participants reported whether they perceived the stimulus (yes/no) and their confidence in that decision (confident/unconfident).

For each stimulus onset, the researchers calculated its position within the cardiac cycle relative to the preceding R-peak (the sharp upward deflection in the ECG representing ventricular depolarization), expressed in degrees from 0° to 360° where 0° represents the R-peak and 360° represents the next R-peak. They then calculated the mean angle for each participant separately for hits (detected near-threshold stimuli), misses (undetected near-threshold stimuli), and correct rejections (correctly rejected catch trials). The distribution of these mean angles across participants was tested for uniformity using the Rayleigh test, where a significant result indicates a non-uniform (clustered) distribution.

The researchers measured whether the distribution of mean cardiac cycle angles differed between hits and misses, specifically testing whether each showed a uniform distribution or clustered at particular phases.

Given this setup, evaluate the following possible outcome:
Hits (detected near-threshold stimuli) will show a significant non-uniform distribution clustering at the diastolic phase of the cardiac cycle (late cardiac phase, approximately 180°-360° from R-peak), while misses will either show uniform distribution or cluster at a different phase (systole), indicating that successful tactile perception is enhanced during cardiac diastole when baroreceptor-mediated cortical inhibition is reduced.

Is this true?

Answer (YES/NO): YES